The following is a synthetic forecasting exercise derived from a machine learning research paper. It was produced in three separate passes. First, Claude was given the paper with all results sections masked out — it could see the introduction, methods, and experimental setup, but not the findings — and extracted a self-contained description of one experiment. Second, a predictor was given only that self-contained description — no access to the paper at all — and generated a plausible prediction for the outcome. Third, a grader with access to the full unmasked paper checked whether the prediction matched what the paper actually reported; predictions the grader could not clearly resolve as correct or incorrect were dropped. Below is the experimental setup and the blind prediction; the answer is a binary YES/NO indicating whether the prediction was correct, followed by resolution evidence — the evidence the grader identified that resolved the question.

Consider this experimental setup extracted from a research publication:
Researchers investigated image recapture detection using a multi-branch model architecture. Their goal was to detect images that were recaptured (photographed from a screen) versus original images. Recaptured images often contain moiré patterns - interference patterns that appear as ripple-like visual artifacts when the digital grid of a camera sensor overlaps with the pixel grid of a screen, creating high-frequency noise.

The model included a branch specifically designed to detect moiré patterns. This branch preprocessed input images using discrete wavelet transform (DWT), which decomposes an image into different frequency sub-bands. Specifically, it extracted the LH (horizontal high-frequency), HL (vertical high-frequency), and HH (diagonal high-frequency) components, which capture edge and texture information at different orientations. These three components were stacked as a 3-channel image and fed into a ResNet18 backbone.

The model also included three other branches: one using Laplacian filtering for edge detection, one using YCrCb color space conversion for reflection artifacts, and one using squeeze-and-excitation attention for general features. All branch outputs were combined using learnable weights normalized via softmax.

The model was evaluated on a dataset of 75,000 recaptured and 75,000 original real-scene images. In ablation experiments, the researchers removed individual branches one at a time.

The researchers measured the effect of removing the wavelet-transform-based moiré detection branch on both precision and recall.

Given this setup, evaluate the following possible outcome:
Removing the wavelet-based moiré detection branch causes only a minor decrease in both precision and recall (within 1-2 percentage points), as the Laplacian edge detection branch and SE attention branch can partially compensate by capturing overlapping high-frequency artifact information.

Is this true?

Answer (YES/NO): YES